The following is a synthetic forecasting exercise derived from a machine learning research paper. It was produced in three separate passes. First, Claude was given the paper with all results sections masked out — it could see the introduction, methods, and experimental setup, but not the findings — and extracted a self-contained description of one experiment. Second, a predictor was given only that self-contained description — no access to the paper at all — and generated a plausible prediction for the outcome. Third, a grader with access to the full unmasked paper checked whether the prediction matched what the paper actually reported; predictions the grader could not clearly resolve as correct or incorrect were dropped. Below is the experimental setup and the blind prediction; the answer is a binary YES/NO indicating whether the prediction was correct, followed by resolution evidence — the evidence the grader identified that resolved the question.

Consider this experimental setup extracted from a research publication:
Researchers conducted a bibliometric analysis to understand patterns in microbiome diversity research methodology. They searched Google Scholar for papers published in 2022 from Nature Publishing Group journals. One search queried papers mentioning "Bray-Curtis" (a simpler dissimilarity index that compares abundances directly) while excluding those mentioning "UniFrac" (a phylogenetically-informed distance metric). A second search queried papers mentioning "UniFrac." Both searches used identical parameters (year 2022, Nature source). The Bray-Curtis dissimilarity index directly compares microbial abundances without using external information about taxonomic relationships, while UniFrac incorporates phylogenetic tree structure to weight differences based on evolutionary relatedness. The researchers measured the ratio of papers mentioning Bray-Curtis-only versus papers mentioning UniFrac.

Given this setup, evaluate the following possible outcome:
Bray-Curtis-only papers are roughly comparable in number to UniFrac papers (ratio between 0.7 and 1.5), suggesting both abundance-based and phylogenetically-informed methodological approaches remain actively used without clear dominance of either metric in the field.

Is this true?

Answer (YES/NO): NO